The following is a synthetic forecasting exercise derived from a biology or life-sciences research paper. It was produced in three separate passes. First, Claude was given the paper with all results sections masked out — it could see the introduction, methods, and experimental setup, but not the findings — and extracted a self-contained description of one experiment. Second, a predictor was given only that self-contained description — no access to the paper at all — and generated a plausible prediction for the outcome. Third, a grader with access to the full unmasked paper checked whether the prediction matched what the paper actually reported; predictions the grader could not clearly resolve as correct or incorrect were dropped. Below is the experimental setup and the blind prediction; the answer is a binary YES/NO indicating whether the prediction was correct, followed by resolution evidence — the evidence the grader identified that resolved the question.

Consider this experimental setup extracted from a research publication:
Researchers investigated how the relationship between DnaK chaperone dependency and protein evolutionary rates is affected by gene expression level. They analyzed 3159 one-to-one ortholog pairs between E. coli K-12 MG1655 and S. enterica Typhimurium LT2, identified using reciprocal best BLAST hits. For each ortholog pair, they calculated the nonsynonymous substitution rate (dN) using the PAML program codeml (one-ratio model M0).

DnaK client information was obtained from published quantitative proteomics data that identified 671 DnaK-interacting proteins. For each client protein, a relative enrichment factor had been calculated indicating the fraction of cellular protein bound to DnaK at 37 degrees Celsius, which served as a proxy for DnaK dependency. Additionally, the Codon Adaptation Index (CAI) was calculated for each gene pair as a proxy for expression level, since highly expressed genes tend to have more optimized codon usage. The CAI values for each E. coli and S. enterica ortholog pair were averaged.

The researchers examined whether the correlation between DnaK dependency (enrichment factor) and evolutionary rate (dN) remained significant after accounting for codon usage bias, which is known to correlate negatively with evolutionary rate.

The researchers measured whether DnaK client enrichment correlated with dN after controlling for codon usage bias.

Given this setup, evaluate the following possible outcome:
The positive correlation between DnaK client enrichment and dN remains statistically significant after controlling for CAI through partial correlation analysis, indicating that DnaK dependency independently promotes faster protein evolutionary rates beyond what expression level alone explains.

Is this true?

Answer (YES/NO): YES